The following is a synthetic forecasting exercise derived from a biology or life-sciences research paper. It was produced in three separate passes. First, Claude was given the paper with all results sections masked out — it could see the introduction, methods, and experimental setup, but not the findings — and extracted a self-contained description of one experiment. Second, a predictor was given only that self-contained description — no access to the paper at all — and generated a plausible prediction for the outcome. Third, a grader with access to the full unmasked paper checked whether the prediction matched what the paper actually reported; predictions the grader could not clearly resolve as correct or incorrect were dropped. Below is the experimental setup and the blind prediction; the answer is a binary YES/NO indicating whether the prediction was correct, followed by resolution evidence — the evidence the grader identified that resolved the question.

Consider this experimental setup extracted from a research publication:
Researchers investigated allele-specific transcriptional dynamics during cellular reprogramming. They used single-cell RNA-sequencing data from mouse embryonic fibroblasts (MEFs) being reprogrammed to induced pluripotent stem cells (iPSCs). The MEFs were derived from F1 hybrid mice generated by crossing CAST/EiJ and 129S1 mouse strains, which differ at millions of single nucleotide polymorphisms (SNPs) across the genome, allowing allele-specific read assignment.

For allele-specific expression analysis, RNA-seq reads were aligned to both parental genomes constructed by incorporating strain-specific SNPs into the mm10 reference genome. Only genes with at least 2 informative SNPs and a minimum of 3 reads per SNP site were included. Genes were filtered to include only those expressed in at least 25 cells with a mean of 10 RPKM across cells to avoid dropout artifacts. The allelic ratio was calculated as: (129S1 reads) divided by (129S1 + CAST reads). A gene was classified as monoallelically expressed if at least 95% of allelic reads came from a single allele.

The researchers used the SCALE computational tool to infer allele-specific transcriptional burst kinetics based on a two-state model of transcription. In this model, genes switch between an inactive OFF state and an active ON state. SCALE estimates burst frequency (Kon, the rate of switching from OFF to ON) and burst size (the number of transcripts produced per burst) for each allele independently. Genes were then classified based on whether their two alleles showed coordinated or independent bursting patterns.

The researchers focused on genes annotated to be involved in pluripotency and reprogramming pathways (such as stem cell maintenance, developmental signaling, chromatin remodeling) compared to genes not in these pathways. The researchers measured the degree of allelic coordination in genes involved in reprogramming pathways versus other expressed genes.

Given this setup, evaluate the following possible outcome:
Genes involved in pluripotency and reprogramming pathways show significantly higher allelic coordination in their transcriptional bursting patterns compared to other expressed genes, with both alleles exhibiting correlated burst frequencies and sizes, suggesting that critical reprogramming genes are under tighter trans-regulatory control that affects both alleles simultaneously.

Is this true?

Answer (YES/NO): YES